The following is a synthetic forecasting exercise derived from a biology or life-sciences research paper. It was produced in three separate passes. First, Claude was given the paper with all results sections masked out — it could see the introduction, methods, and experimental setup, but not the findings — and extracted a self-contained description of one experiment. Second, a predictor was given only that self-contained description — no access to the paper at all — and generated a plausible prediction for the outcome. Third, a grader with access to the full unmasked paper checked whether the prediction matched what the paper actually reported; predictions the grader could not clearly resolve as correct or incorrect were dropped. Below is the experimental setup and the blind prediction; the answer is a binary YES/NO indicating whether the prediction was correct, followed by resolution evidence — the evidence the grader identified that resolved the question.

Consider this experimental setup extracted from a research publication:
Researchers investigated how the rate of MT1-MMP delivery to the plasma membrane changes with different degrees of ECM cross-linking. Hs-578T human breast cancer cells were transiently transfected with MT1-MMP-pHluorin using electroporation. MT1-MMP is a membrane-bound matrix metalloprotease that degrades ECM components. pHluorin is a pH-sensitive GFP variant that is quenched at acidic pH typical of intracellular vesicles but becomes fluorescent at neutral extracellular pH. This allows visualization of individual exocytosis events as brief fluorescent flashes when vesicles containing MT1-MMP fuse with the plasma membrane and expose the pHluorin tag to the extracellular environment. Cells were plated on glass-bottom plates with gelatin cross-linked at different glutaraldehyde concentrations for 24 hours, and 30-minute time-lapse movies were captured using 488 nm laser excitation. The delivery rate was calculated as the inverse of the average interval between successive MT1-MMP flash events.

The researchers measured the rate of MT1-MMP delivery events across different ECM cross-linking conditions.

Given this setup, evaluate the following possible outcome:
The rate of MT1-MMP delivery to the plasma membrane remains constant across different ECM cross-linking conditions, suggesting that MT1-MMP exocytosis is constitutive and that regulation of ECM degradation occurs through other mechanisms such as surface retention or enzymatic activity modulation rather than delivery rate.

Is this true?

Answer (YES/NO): NO